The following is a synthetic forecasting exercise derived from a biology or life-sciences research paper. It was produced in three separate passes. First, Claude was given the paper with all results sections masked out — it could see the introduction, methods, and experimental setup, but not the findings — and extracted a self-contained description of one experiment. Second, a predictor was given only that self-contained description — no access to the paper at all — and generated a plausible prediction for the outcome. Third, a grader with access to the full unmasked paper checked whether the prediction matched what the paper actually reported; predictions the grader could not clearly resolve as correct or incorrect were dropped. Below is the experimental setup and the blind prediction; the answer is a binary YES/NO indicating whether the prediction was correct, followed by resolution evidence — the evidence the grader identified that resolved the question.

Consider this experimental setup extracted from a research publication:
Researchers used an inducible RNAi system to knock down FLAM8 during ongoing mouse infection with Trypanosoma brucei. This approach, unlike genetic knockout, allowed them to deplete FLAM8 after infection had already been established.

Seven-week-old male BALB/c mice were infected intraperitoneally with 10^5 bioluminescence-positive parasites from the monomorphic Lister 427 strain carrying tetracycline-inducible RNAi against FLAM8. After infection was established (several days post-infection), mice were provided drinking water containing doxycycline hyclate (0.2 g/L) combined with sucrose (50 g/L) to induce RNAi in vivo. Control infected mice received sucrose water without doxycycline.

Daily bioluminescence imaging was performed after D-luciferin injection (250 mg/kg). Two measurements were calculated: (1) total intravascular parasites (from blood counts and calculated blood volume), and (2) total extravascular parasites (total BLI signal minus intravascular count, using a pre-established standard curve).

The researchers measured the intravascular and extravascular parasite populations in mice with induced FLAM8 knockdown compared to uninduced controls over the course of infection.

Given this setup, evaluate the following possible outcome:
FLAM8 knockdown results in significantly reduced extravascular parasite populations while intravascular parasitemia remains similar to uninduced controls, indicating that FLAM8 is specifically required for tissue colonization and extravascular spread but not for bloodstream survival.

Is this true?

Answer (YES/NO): NO